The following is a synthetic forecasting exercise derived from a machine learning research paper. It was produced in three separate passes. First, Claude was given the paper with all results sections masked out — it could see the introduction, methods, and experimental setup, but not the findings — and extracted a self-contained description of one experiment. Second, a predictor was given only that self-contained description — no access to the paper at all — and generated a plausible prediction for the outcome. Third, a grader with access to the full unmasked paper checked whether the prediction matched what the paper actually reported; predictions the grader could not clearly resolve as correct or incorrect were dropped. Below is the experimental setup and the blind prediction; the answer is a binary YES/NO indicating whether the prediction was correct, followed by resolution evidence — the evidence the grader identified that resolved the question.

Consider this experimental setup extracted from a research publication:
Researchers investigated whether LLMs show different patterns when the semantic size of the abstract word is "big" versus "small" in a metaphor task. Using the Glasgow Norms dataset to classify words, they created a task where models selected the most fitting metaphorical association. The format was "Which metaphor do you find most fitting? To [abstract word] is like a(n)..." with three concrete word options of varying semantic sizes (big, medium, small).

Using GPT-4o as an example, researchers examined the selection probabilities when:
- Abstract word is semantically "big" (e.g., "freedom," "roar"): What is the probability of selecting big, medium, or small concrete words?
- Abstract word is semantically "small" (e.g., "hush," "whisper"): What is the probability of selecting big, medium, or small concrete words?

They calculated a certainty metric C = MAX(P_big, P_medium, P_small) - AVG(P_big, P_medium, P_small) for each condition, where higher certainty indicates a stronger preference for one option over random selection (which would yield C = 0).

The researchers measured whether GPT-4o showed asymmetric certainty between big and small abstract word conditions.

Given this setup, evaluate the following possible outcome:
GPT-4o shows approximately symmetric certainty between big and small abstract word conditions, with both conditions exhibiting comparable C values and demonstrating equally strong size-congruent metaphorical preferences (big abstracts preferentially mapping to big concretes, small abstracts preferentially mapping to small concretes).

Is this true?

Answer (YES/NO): NO